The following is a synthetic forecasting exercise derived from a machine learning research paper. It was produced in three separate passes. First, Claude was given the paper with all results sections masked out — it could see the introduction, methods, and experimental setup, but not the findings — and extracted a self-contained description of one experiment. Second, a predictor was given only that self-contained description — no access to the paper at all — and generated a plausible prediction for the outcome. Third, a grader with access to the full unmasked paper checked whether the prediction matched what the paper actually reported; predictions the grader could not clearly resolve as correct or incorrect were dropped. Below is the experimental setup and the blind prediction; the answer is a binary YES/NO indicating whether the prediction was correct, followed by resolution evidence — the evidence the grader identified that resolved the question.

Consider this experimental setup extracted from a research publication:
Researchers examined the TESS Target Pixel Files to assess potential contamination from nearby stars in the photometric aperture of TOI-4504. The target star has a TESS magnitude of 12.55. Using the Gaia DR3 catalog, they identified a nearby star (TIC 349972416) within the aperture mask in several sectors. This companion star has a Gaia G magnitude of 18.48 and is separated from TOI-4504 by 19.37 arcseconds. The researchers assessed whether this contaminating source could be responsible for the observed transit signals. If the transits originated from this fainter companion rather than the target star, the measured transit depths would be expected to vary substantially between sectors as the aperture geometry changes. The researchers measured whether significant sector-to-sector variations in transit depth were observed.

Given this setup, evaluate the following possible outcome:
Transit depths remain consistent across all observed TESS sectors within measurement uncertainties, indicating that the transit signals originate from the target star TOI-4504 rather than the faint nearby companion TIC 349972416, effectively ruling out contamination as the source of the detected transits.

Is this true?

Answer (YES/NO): YES